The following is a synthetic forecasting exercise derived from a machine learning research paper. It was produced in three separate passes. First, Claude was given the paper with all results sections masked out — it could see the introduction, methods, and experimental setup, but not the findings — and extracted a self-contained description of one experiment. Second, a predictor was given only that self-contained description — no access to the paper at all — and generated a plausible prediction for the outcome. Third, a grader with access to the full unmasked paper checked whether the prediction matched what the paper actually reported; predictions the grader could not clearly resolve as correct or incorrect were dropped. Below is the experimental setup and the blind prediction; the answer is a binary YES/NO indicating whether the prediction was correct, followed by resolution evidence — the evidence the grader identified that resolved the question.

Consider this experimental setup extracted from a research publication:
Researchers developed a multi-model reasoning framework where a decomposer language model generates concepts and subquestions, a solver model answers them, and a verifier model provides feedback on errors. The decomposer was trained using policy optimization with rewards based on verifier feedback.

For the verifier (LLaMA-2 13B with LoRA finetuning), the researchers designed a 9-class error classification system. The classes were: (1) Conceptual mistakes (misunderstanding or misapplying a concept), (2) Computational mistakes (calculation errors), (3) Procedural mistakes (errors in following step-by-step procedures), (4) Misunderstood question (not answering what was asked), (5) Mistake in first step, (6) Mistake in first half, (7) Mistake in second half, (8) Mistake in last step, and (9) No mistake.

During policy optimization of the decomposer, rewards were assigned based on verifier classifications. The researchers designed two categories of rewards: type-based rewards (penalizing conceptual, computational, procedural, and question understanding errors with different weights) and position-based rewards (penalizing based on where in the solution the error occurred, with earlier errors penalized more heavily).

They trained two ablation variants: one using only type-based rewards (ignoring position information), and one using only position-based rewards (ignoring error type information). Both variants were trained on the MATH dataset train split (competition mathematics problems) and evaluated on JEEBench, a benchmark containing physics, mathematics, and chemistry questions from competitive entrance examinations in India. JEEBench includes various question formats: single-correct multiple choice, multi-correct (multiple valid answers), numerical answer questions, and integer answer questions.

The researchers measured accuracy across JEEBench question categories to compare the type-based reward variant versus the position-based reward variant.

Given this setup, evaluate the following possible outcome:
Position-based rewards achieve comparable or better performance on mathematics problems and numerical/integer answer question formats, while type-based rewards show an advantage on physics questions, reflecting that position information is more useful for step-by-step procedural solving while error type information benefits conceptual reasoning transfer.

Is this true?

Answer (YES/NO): NO